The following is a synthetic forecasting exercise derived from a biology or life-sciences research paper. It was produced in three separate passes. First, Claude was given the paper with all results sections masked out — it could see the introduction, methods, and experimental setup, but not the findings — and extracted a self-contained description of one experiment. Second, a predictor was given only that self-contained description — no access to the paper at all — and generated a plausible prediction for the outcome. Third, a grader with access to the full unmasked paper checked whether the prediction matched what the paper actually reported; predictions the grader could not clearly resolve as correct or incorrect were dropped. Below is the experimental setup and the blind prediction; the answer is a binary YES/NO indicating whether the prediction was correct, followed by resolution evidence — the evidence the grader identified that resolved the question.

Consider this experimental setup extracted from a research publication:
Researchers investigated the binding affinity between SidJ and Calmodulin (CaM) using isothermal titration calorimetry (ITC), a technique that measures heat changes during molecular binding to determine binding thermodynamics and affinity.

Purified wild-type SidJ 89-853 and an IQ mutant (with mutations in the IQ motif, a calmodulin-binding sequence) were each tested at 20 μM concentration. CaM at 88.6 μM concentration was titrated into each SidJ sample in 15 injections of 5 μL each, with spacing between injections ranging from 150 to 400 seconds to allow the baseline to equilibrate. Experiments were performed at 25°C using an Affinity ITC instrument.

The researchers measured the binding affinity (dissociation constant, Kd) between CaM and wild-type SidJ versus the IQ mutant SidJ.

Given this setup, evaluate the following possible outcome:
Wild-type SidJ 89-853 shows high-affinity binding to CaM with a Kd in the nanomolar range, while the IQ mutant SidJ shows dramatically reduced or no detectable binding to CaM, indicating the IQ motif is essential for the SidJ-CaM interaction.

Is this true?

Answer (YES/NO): YES